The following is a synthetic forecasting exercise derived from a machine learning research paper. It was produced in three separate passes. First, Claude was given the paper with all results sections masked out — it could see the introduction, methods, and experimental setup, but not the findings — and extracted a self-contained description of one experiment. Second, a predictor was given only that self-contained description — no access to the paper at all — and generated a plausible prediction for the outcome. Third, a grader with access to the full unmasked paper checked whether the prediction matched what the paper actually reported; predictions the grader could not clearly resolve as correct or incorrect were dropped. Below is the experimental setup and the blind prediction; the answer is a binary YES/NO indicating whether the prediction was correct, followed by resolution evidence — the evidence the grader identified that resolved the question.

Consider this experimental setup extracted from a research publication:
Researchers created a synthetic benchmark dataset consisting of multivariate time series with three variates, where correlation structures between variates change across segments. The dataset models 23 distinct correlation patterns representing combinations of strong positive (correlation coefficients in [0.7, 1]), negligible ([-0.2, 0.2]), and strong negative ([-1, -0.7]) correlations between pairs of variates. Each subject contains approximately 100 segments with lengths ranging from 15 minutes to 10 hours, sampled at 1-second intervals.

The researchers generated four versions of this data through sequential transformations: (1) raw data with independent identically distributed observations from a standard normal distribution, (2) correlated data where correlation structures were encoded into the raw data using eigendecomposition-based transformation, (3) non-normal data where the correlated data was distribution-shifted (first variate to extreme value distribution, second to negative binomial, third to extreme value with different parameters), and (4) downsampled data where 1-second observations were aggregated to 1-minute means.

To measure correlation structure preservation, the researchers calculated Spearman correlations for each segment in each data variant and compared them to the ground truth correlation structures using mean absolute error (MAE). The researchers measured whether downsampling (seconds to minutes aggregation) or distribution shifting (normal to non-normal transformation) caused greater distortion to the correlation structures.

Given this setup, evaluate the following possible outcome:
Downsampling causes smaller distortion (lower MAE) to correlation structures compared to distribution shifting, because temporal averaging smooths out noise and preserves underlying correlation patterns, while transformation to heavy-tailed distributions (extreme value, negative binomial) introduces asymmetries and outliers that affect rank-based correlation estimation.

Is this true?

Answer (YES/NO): NO